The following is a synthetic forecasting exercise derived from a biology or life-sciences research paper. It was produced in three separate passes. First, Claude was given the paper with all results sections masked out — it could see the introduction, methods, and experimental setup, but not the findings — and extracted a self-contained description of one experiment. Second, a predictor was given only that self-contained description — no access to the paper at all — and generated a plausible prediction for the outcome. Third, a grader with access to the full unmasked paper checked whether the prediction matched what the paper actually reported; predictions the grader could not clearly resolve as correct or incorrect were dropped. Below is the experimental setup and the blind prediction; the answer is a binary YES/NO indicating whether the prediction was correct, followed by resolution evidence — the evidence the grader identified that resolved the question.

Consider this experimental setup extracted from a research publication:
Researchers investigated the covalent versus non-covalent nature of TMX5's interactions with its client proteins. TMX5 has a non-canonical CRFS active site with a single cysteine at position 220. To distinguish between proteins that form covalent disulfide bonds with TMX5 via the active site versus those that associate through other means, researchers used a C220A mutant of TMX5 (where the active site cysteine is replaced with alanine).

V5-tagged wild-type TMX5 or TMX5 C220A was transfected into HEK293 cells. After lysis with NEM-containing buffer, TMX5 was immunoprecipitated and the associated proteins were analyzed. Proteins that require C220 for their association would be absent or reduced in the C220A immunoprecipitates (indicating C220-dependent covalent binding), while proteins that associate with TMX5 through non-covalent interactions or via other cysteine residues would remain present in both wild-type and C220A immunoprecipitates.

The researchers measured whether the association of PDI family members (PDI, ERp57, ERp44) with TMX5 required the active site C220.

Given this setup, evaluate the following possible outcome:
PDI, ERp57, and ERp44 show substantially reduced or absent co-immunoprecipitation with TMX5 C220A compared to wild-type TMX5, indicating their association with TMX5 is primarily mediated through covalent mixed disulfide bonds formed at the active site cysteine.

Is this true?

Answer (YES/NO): NO